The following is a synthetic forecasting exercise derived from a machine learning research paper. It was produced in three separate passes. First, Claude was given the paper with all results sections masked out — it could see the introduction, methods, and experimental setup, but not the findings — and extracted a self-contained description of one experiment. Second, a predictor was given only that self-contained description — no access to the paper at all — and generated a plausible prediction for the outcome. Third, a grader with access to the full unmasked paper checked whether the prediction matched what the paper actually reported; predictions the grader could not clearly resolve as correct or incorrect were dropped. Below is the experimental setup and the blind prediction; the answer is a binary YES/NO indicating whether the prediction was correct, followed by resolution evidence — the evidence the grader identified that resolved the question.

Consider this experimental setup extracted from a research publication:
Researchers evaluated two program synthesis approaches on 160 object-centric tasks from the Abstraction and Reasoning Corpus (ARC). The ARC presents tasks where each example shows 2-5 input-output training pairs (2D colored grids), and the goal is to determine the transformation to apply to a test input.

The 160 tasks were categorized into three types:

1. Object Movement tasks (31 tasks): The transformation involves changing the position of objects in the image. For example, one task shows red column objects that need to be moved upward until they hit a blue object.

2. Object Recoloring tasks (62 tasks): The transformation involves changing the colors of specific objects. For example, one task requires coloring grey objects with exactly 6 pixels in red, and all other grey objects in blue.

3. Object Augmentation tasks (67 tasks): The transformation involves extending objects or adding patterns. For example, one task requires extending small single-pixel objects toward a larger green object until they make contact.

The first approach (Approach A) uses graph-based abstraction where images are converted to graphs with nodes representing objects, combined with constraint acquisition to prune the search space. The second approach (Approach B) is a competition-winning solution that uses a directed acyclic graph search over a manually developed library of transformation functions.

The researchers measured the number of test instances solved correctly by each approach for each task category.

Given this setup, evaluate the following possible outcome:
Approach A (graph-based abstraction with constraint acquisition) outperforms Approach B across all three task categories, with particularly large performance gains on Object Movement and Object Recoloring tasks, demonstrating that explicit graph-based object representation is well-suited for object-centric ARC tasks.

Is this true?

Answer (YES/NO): NO